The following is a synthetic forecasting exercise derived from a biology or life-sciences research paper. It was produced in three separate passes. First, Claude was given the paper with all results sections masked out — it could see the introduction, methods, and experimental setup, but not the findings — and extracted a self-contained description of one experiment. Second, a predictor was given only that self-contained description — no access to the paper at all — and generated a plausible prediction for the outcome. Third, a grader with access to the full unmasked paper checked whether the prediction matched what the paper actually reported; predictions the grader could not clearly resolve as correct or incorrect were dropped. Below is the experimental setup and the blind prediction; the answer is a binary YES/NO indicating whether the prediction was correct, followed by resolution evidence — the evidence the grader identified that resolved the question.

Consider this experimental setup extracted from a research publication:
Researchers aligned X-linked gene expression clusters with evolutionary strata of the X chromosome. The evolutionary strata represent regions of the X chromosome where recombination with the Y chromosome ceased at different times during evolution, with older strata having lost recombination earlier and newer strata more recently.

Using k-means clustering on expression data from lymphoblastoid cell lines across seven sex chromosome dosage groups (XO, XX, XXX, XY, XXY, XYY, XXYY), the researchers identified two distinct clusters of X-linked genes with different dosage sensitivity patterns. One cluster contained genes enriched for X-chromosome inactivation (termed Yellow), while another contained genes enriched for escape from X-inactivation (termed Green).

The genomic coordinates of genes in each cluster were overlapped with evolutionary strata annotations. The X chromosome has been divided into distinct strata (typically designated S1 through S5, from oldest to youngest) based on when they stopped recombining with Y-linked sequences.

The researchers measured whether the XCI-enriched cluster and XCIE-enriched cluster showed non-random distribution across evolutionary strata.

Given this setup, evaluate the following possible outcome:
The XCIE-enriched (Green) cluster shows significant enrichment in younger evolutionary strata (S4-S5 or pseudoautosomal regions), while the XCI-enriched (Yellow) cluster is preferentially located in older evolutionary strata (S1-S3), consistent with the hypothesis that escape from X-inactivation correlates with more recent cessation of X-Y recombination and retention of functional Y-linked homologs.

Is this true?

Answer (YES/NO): YES